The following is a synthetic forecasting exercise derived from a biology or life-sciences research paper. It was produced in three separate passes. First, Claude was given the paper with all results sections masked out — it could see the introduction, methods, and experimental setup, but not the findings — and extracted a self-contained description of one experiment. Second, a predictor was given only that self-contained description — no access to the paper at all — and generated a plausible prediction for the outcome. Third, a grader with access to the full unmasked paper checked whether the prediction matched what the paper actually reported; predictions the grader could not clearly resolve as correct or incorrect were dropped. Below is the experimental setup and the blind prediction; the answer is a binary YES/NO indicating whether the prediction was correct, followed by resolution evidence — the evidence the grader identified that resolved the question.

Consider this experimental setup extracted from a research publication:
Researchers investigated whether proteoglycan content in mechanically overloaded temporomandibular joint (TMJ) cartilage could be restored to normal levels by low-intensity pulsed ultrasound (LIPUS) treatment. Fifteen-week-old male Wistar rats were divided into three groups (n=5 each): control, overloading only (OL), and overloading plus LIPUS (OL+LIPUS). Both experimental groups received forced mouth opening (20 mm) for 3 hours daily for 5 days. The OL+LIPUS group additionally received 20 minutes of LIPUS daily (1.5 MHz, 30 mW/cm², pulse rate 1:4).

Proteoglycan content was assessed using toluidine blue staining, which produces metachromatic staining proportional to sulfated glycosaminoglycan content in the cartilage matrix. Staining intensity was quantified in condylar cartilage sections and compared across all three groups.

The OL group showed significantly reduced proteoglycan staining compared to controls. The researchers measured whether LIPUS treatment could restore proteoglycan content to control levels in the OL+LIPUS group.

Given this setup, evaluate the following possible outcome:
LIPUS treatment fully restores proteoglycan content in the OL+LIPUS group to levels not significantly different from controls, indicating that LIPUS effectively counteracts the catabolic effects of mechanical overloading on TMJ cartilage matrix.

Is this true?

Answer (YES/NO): YES